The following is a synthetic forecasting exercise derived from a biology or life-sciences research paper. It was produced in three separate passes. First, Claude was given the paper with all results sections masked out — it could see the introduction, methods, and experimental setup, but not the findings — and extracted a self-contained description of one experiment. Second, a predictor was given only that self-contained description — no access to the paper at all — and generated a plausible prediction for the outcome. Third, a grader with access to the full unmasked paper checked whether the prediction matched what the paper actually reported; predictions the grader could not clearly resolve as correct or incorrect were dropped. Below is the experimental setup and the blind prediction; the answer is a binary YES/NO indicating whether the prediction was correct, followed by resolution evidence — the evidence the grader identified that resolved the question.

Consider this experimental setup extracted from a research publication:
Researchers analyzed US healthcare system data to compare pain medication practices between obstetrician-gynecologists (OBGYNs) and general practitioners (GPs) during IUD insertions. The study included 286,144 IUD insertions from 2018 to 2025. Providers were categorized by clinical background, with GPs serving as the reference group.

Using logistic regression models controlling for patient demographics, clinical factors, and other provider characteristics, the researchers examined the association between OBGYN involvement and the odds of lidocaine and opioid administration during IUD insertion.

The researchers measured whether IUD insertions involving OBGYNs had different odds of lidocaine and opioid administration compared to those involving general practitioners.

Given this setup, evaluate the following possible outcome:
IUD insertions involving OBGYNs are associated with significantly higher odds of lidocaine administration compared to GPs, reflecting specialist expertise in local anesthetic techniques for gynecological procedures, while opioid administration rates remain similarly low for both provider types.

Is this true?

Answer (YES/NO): NO